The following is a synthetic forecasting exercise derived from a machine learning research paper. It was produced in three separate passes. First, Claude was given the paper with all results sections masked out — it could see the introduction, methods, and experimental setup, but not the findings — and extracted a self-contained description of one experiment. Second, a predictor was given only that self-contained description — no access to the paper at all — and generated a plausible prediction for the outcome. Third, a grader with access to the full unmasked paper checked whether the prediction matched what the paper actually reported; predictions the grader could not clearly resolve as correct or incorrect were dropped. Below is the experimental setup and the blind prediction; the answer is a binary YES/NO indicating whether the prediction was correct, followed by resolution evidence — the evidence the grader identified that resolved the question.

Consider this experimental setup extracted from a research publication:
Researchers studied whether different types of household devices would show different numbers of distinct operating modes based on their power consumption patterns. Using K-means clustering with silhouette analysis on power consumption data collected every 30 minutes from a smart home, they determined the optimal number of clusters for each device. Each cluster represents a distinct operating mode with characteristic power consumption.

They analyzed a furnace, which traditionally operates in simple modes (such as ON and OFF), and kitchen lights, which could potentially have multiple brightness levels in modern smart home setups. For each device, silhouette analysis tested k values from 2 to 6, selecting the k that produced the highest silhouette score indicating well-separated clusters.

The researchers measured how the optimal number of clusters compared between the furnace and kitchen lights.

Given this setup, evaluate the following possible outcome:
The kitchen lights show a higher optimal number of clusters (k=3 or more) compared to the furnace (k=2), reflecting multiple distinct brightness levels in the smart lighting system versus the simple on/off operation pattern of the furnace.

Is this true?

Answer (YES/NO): YES